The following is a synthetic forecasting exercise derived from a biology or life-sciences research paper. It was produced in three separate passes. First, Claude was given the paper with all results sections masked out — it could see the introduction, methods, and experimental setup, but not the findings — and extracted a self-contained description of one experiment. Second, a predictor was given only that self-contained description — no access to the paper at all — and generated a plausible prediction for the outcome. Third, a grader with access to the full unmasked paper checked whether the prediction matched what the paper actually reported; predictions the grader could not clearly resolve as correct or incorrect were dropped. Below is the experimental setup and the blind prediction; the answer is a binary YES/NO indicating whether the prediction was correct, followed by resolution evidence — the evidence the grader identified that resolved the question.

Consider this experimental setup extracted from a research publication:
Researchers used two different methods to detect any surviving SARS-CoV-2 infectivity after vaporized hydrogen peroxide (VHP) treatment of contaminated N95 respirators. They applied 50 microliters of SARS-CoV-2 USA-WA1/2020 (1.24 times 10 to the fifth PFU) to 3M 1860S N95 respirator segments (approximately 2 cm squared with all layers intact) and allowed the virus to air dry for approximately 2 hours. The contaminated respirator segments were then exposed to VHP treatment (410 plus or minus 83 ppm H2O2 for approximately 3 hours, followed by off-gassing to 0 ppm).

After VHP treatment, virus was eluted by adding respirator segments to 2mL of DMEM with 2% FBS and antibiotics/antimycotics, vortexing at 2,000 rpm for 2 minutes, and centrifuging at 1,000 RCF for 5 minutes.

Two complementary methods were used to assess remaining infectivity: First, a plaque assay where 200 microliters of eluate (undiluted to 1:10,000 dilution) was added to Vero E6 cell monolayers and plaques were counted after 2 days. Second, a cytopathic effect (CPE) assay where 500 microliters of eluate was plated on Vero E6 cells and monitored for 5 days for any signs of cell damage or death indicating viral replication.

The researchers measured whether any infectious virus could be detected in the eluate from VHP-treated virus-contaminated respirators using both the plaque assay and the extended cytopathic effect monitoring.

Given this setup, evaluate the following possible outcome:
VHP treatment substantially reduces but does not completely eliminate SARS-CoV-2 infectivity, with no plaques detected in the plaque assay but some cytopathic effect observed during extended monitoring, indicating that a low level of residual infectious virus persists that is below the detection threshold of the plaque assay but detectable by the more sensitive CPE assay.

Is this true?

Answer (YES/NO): NO